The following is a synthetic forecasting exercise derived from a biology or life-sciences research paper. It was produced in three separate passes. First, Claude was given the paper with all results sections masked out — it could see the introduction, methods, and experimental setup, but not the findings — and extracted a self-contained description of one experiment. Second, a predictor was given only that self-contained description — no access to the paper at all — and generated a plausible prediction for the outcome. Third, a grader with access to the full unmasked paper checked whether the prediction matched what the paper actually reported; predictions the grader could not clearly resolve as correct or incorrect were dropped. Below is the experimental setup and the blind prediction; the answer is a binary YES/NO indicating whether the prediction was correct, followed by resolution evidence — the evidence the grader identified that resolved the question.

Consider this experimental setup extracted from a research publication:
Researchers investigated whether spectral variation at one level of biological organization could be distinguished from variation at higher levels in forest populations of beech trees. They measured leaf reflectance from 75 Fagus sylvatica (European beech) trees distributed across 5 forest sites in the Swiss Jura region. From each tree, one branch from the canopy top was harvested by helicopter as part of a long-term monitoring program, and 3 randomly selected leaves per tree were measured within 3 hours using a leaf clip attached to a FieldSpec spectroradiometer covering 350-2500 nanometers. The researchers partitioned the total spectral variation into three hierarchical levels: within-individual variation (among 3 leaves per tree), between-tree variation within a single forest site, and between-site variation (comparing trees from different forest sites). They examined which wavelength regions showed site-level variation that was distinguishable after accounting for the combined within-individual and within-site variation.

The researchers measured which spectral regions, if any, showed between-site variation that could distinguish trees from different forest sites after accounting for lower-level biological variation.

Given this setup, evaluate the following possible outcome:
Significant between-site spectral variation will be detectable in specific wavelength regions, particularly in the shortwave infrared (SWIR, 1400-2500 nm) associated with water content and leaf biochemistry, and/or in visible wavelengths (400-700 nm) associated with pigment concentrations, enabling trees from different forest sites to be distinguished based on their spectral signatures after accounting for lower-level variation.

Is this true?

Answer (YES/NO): YES